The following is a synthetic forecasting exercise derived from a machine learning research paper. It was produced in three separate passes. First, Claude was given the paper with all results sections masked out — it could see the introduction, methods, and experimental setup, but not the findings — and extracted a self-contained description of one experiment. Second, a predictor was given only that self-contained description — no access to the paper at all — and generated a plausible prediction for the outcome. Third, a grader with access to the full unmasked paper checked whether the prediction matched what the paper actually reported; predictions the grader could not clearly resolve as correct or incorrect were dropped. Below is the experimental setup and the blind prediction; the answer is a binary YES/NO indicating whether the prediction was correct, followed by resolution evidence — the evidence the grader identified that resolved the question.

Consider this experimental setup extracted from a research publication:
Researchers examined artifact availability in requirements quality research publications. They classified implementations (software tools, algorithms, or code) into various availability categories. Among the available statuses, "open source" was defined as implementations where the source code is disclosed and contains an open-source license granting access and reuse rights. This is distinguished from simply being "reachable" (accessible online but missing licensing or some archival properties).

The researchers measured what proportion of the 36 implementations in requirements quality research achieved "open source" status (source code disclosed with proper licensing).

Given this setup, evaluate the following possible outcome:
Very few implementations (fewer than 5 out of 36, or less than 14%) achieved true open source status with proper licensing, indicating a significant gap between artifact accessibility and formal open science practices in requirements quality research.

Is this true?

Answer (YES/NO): NO